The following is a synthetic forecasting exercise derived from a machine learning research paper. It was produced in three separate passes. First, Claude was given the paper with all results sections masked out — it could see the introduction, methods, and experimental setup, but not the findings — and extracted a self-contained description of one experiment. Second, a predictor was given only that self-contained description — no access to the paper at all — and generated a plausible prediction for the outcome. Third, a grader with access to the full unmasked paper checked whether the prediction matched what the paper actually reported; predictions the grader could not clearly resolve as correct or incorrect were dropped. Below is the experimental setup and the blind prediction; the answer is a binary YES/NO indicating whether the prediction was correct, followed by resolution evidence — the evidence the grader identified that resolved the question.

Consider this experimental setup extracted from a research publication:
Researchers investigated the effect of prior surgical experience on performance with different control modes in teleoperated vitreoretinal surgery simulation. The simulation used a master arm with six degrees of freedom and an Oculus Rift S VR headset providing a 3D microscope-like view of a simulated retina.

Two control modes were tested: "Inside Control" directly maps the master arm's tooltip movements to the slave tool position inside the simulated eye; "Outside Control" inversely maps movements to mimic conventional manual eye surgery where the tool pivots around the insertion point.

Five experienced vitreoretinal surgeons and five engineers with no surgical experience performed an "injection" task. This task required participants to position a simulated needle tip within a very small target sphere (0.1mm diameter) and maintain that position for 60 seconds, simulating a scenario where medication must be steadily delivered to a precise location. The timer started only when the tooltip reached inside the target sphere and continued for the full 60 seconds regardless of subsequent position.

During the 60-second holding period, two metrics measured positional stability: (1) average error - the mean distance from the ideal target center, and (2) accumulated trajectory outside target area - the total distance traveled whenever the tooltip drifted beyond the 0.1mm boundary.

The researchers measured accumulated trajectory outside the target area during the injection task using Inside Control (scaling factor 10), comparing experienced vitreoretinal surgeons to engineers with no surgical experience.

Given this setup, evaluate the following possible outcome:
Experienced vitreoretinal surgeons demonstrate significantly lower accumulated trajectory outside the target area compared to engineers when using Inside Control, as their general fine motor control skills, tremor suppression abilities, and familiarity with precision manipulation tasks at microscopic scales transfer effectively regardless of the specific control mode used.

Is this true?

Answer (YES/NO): YES